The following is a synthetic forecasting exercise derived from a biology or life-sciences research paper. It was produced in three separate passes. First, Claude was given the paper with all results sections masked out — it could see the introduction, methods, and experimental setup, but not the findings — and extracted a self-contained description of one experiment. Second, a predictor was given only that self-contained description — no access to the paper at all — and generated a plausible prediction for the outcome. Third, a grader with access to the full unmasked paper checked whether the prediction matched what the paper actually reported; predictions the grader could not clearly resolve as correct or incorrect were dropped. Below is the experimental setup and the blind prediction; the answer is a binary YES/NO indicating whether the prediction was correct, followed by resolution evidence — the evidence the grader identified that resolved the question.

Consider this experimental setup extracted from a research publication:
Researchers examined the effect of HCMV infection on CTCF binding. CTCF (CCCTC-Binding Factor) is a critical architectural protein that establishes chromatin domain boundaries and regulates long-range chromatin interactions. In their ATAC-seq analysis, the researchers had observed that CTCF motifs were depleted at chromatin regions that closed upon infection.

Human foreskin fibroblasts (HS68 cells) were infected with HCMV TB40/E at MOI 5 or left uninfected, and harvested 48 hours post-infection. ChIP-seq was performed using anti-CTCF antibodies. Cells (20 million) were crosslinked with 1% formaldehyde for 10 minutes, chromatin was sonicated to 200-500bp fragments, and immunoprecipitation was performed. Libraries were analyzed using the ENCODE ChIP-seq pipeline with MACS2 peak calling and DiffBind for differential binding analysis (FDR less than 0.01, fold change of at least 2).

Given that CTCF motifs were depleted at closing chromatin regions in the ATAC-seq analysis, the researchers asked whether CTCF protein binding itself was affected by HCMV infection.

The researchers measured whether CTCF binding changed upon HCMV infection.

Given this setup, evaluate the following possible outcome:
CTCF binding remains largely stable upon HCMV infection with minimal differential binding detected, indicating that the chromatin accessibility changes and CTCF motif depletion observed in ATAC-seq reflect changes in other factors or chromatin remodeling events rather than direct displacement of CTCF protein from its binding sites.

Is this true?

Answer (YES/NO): YES